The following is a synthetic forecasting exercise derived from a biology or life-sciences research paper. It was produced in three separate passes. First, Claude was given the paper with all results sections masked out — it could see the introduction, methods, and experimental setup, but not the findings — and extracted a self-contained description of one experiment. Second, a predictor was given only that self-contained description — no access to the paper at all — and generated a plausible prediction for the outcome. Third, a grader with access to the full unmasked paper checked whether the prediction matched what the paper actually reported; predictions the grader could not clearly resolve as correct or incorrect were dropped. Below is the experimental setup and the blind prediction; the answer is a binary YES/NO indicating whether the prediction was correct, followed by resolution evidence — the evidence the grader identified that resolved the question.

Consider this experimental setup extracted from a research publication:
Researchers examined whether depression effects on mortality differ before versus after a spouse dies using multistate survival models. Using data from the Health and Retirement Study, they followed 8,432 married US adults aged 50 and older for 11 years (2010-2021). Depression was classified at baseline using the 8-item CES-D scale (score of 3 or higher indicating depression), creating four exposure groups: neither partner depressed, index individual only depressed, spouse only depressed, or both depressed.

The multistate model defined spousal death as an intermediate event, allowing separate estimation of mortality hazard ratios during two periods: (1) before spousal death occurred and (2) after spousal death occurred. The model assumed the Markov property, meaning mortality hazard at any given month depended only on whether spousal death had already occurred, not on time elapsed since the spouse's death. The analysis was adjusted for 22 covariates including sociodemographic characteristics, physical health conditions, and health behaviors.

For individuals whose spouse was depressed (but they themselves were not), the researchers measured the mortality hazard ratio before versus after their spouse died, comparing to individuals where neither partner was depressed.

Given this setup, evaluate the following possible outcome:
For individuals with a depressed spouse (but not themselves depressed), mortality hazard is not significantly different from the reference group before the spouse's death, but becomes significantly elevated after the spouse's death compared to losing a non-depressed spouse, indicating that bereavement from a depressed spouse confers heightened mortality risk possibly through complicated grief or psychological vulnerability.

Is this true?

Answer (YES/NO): NO